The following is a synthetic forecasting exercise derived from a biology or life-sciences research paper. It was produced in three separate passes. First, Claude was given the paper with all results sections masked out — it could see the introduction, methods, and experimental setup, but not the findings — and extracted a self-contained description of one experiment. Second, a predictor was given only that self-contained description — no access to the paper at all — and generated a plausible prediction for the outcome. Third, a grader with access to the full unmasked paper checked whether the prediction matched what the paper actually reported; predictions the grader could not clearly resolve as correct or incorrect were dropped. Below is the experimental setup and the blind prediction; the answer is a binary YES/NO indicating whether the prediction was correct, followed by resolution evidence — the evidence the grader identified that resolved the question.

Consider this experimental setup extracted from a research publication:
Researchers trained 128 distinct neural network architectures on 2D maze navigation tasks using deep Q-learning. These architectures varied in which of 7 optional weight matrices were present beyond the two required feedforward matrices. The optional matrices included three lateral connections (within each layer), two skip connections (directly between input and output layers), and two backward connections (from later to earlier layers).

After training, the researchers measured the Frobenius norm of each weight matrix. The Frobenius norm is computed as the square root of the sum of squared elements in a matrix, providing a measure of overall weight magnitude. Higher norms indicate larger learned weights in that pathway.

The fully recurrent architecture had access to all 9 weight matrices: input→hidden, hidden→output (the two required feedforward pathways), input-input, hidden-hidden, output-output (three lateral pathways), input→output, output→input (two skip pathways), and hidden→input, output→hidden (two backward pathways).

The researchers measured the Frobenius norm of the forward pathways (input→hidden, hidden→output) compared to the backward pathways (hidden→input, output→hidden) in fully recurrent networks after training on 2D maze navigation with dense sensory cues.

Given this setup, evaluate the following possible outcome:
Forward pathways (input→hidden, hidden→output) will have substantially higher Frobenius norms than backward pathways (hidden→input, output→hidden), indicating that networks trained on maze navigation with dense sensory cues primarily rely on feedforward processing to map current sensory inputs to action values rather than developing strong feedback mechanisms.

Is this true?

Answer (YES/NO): YES